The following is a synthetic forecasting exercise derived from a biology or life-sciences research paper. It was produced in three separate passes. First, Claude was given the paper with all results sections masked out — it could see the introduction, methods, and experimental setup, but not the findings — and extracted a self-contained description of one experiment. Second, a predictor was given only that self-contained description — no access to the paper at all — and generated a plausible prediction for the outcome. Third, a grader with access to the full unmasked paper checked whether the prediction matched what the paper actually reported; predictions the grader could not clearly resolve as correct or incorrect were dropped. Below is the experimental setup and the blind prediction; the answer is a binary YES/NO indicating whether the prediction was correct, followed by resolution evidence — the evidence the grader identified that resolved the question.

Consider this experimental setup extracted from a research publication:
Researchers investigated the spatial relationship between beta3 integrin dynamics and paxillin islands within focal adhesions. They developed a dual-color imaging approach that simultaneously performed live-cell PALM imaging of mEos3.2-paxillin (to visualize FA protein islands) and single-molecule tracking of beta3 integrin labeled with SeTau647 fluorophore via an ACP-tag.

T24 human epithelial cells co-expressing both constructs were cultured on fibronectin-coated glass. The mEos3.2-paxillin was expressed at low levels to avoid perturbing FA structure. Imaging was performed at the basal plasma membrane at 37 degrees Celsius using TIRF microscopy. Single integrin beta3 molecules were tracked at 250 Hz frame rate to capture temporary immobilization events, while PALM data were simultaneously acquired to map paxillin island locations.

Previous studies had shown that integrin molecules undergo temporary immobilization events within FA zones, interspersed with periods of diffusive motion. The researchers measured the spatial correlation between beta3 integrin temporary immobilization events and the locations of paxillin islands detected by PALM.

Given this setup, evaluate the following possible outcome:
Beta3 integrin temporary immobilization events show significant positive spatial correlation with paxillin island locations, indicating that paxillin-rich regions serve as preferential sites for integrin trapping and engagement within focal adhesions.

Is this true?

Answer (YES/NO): YES